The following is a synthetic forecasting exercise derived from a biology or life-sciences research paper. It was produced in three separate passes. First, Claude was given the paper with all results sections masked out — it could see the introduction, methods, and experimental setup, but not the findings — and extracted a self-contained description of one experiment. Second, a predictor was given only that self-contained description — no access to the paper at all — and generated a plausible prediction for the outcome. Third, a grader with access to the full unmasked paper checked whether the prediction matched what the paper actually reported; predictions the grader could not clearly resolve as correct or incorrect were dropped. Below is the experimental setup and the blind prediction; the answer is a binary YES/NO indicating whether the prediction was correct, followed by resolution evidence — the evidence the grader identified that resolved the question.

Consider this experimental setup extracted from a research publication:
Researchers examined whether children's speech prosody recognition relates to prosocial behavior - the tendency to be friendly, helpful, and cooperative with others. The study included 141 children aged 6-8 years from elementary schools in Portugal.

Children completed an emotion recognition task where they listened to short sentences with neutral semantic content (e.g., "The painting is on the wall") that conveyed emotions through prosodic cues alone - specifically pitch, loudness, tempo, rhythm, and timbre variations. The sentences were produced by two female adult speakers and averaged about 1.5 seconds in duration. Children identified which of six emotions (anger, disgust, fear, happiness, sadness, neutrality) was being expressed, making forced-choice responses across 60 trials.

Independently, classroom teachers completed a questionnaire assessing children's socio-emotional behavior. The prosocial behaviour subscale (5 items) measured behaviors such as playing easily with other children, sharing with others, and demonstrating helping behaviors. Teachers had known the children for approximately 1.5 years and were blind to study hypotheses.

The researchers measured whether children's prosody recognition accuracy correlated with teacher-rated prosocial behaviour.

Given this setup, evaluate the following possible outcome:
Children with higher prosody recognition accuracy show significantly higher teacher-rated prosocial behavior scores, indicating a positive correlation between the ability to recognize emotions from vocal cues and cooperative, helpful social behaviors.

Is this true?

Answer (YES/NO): YES